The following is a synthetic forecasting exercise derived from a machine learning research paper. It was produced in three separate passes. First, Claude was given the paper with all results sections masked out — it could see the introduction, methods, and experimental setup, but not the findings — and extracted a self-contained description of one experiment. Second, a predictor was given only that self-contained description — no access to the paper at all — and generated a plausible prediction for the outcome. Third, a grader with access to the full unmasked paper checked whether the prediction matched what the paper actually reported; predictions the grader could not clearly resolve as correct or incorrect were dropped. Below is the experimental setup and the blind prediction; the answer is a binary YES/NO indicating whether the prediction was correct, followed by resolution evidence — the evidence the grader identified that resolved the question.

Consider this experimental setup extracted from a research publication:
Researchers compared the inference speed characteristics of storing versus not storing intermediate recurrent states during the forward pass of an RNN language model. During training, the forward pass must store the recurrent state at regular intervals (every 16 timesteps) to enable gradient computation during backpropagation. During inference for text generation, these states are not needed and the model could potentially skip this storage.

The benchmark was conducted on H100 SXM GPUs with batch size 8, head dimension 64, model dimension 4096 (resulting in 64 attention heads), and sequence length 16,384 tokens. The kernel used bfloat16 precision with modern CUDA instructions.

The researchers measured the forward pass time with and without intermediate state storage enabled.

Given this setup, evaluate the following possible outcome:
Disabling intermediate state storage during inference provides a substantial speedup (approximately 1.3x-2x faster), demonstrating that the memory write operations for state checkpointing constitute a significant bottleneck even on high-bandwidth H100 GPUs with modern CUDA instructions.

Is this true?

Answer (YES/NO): YES